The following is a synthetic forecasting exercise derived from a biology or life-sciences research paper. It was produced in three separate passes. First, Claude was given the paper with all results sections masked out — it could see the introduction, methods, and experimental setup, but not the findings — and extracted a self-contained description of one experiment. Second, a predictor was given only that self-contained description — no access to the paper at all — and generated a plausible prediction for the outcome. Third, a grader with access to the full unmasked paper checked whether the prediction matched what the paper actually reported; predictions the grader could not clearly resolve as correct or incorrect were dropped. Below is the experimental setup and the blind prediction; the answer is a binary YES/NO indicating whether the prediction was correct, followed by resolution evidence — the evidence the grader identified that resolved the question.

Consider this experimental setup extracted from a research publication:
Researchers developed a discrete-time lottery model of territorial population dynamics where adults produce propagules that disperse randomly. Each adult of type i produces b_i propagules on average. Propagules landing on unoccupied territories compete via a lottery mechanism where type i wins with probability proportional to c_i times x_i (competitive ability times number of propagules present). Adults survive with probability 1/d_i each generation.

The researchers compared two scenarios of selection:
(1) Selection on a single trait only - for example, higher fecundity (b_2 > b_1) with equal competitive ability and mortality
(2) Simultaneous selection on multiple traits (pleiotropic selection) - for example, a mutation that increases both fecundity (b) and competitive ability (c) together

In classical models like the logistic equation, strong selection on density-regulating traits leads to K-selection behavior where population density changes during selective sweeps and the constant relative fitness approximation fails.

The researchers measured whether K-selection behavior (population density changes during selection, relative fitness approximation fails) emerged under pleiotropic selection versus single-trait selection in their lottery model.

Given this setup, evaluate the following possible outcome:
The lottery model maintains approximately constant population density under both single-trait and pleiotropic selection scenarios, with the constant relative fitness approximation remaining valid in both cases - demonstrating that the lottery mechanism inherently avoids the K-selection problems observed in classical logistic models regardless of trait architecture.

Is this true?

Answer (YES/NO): NO